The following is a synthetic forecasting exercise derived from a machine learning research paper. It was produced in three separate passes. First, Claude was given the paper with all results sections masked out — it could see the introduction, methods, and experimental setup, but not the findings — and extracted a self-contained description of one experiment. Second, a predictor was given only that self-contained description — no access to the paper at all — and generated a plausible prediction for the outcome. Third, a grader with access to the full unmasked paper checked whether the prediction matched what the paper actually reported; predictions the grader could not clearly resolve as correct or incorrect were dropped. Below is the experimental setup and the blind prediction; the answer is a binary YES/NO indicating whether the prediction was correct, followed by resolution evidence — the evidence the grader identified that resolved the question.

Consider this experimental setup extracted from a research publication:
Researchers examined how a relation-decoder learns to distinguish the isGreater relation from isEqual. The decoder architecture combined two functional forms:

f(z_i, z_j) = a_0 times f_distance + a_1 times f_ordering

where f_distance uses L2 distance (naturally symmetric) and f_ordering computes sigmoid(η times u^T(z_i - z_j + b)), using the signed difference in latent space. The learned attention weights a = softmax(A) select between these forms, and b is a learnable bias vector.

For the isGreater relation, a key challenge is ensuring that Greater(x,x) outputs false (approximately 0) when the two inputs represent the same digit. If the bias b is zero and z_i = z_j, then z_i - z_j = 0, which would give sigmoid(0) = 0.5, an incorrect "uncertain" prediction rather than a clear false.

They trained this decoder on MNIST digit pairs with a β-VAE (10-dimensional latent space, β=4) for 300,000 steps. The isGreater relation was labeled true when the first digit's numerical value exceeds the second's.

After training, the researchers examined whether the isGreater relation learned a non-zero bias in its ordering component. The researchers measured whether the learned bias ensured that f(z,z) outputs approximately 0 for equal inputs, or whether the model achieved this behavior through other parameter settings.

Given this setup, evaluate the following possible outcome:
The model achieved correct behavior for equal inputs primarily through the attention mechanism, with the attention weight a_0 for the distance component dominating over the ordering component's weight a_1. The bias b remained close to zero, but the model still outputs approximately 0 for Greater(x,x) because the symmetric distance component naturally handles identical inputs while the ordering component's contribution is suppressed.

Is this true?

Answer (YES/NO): NO